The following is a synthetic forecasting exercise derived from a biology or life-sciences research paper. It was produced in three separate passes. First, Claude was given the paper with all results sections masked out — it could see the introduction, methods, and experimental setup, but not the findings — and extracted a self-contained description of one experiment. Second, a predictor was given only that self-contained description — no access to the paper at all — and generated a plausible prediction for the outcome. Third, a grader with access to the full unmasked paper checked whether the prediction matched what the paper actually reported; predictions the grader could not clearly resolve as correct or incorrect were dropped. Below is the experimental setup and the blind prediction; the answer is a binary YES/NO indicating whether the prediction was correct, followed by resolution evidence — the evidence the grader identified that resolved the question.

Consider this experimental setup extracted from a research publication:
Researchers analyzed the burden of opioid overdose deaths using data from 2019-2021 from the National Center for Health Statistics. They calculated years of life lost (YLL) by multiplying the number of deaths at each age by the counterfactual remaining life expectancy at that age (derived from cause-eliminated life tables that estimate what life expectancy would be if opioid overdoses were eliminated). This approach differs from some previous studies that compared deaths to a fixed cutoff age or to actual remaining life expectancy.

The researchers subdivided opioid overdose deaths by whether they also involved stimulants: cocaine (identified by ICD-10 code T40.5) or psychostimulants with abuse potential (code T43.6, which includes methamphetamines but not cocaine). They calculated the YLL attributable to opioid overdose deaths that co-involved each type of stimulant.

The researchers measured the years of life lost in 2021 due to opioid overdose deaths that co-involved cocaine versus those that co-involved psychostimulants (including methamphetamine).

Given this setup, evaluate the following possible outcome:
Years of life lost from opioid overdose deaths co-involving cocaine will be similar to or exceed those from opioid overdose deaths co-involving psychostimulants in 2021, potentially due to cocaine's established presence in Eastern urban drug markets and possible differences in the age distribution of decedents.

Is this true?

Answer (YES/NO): NO